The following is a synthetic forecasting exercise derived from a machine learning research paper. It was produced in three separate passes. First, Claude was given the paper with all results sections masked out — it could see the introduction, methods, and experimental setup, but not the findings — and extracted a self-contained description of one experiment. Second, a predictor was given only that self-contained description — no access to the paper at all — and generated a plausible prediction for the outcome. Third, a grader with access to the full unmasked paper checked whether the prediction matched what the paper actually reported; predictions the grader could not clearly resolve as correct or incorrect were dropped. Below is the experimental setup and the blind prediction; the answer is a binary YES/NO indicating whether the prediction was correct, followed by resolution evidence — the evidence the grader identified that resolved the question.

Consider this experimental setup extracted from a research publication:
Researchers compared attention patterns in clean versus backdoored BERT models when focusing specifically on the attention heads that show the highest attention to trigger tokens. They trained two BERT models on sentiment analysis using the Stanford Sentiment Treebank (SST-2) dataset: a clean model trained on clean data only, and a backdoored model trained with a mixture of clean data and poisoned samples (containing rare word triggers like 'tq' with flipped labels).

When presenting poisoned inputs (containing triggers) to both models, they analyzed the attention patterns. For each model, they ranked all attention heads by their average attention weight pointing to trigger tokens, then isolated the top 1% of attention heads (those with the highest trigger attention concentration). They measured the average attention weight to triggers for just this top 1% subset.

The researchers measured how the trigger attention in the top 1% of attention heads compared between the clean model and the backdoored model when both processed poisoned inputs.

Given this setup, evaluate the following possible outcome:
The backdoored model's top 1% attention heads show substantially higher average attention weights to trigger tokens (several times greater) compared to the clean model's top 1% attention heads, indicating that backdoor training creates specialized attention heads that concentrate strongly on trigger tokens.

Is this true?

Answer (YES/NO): YES